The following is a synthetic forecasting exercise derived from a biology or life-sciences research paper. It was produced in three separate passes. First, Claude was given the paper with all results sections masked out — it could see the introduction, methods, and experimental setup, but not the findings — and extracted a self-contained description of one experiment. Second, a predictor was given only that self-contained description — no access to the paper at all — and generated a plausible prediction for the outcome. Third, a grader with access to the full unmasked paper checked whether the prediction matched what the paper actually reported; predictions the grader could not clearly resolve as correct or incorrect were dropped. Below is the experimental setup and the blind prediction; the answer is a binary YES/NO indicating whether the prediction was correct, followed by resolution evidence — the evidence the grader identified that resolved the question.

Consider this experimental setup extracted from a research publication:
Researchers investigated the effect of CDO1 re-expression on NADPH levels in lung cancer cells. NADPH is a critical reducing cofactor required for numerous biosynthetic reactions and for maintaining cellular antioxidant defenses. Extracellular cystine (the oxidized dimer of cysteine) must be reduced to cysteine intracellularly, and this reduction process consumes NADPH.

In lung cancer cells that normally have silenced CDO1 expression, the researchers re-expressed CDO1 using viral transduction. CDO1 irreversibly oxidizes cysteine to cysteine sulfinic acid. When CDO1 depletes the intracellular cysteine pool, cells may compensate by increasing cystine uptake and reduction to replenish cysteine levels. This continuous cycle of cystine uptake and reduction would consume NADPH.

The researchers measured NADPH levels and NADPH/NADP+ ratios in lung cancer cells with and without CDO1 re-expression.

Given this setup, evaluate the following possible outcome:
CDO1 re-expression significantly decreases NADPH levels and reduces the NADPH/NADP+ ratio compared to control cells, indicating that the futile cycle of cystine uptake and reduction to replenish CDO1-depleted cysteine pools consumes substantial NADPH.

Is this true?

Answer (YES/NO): YES